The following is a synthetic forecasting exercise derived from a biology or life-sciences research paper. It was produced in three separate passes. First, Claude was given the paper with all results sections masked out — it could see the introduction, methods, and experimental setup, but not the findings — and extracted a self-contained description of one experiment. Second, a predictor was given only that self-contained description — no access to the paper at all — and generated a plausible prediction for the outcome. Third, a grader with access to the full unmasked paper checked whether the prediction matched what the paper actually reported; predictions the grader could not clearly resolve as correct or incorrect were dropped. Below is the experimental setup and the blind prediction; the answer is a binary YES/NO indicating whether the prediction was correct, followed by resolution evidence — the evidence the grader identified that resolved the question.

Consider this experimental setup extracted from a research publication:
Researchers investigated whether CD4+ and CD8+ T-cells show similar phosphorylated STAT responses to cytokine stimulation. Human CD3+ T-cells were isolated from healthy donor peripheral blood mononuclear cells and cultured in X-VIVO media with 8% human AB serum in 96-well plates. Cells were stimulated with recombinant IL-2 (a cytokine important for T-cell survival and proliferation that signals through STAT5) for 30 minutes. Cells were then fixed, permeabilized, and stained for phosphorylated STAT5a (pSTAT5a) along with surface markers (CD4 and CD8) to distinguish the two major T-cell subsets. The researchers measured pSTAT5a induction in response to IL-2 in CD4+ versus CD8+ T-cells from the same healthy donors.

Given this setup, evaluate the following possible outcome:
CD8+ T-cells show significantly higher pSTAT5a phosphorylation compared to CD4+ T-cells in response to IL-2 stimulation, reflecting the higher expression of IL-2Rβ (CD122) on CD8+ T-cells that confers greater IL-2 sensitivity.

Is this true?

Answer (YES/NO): NO